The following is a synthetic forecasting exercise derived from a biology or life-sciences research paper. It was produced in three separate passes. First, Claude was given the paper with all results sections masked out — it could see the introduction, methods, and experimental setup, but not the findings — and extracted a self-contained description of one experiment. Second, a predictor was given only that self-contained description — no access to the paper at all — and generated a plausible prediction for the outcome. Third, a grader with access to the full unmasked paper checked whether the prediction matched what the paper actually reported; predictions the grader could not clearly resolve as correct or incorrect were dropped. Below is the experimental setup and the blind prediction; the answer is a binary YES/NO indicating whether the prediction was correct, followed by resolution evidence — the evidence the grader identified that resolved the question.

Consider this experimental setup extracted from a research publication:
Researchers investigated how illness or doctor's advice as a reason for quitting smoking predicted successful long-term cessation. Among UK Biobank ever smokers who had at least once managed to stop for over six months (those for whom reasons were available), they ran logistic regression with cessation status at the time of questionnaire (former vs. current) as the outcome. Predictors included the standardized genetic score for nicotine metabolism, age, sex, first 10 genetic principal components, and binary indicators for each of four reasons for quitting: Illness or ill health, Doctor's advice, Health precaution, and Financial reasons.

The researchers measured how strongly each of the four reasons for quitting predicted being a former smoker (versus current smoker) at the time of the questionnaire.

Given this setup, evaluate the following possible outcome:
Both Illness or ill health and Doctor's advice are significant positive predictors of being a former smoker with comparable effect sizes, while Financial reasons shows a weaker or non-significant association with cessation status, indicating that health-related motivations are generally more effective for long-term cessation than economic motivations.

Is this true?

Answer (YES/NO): NO